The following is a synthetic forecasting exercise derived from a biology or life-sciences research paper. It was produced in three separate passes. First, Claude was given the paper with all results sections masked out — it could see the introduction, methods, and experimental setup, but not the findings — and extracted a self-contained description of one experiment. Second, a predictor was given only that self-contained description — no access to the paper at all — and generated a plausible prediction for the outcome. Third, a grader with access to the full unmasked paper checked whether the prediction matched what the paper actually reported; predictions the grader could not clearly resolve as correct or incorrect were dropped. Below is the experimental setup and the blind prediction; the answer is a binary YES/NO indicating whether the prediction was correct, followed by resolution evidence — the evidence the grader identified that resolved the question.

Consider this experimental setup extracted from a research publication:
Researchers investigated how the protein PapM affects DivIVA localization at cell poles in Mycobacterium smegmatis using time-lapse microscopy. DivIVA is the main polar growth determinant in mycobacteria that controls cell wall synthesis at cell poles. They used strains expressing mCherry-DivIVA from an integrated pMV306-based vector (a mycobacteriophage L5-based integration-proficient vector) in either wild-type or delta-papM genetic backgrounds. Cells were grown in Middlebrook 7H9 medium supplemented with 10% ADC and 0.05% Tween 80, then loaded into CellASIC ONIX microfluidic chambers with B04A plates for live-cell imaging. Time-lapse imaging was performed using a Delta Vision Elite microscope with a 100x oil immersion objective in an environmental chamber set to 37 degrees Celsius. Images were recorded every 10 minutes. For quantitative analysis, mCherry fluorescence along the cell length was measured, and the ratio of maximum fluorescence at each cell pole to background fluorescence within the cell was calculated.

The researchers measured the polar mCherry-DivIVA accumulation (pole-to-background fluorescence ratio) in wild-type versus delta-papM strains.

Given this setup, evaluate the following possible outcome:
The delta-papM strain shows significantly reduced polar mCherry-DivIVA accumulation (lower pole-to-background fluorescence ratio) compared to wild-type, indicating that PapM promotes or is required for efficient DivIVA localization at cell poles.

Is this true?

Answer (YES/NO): NO